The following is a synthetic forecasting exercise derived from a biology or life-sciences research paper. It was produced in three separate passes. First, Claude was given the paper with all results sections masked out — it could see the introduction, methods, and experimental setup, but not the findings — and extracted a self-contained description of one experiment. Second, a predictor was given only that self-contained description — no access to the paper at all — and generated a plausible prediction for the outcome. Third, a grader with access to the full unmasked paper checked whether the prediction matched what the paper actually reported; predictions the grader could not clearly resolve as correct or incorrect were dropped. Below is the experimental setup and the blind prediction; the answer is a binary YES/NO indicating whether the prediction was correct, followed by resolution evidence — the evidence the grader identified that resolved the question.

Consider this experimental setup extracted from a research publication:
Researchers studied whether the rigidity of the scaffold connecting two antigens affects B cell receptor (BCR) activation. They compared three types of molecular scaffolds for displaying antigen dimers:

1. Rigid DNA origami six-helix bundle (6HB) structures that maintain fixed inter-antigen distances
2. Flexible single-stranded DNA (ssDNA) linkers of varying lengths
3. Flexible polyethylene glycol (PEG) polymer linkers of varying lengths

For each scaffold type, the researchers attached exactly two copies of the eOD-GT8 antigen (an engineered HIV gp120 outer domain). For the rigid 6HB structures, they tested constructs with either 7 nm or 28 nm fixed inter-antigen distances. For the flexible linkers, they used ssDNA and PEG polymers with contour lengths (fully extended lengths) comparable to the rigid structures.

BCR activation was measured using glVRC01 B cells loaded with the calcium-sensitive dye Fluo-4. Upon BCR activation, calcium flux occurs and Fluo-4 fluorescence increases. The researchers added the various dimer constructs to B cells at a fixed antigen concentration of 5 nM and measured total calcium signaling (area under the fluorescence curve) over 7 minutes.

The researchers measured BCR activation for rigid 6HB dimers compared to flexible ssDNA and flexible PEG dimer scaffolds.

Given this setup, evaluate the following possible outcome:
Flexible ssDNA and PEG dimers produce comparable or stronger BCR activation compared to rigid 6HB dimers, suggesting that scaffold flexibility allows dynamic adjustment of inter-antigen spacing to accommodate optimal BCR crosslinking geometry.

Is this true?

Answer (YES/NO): NO